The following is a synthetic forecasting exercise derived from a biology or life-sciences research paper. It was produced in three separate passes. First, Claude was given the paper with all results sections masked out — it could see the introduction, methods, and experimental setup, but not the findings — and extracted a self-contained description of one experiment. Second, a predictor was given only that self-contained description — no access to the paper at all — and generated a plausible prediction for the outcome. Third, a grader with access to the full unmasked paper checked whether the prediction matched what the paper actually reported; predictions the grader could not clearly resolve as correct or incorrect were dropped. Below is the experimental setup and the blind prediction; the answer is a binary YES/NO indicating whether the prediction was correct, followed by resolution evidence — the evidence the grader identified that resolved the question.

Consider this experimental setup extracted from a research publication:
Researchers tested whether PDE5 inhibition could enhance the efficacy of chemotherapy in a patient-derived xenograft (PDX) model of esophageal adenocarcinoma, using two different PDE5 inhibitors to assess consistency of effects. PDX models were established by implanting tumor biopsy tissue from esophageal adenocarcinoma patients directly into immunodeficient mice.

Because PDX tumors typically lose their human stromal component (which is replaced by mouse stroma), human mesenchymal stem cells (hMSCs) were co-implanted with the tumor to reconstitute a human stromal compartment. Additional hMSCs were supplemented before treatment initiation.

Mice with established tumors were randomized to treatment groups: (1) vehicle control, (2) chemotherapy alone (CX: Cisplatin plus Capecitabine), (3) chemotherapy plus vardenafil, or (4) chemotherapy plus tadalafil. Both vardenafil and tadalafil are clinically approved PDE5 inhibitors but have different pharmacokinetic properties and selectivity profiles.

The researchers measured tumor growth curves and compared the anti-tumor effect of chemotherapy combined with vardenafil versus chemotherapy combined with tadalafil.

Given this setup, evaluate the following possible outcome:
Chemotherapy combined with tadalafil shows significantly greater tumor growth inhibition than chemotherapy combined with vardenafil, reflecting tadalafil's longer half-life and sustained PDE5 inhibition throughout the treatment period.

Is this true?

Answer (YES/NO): NO